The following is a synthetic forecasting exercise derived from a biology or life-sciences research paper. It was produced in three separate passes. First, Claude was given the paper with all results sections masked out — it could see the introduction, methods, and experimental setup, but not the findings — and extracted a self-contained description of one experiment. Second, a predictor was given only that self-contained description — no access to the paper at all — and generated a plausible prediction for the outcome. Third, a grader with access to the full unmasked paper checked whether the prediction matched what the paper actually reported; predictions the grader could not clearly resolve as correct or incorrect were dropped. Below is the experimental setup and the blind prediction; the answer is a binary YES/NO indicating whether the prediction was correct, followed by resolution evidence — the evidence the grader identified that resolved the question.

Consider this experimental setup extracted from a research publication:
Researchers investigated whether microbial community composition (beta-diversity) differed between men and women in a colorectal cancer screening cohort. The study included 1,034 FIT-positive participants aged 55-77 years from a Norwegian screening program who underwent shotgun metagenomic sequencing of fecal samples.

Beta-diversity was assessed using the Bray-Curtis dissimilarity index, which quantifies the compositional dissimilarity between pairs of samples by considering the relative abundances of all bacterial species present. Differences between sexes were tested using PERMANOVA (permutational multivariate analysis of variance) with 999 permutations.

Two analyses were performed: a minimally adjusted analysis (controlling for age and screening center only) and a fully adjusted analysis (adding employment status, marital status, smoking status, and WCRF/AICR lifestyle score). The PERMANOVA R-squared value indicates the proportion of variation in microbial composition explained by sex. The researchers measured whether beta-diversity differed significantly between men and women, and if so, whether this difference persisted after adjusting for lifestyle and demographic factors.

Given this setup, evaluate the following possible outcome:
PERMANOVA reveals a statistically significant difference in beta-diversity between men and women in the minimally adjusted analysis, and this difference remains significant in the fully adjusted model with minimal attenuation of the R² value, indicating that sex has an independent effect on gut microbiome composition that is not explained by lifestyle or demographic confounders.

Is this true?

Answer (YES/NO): YES